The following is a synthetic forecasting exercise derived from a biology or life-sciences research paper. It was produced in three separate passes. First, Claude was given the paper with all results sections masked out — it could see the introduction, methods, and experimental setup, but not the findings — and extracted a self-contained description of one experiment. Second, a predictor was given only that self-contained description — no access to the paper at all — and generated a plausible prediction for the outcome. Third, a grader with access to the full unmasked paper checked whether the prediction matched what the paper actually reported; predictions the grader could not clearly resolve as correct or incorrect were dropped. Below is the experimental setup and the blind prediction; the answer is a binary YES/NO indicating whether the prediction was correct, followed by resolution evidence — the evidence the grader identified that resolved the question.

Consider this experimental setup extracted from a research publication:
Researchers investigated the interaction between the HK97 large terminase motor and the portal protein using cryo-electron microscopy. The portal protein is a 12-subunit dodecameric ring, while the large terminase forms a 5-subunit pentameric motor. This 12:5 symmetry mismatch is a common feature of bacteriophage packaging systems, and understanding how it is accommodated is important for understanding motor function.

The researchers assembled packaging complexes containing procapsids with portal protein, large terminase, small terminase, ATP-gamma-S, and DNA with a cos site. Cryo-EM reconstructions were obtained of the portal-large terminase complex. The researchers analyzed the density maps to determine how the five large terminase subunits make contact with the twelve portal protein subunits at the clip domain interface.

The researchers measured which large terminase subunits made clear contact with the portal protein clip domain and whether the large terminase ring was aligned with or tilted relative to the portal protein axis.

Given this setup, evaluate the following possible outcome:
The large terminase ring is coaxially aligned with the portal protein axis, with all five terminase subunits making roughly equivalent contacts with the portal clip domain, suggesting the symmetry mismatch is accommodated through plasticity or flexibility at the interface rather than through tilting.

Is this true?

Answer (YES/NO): NO